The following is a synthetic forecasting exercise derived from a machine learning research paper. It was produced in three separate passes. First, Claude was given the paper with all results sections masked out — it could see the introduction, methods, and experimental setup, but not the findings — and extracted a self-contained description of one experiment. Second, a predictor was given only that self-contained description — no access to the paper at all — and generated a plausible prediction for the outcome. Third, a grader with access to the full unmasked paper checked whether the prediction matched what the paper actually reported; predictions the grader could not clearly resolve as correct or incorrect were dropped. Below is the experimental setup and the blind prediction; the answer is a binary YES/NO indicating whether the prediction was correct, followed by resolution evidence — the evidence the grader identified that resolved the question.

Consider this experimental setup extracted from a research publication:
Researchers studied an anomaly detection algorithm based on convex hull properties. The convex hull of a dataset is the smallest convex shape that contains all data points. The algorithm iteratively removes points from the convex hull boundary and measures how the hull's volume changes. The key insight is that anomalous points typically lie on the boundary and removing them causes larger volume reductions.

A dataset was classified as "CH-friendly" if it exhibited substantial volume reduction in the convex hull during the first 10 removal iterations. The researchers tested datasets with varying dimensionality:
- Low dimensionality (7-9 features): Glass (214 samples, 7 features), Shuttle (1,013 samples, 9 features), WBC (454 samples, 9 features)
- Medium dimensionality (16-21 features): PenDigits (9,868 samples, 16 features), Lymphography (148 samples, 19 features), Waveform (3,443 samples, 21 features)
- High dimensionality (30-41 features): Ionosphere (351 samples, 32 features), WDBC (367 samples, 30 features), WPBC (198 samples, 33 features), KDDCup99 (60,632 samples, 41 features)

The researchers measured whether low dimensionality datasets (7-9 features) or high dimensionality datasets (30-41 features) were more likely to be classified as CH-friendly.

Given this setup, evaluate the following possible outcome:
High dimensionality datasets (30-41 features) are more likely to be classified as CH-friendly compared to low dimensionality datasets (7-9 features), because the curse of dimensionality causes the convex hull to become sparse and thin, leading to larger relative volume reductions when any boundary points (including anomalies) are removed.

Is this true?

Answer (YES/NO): YES